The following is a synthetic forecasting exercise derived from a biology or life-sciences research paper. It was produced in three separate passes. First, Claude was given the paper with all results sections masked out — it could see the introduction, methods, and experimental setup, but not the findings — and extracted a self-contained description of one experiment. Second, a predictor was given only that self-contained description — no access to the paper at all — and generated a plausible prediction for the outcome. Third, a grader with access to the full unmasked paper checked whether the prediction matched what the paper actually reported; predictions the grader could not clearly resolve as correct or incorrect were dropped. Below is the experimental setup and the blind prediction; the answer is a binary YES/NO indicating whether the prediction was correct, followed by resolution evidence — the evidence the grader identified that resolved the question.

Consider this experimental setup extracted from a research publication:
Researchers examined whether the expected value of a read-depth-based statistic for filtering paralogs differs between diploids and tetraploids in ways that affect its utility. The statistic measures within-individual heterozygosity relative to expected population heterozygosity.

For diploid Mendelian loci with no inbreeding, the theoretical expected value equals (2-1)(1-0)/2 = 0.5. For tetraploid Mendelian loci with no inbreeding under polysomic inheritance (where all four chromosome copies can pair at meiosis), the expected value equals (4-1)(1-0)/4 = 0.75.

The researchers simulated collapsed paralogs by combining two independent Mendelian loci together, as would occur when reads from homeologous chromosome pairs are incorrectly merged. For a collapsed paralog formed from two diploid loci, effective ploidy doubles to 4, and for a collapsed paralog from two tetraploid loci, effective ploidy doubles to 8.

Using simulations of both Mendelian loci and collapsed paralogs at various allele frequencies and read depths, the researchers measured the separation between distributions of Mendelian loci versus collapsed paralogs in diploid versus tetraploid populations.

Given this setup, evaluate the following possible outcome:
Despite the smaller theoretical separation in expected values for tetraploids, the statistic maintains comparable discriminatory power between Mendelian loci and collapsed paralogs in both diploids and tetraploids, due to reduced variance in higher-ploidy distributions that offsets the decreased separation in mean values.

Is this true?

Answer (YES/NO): NO